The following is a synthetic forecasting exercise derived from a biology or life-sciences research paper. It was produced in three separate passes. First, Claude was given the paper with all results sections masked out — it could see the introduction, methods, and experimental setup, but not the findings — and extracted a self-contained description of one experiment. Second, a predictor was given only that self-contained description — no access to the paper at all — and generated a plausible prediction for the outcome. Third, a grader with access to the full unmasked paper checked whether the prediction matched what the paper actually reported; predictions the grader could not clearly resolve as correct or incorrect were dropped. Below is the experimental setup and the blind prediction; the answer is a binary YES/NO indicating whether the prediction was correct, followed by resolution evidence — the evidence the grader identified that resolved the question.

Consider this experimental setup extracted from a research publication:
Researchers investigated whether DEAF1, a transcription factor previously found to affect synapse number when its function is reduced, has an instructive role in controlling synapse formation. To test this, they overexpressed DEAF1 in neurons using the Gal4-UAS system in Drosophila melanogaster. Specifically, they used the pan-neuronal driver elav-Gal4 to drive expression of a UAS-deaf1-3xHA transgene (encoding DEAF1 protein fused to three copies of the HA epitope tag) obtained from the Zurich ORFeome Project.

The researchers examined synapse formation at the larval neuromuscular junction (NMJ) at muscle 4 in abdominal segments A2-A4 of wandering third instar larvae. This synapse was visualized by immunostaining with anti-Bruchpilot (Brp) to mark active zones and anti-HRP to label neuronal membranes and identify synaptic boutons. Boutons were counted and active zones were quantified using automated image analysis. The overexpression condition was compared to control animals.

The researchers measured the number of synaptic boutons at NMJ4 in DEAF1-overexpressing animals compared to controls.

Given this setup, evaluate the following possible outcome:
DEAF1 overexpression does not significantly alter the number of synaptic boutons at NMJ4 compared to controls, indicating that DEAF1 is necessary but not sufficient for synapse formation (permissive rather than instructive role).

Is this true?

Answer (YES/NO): NO